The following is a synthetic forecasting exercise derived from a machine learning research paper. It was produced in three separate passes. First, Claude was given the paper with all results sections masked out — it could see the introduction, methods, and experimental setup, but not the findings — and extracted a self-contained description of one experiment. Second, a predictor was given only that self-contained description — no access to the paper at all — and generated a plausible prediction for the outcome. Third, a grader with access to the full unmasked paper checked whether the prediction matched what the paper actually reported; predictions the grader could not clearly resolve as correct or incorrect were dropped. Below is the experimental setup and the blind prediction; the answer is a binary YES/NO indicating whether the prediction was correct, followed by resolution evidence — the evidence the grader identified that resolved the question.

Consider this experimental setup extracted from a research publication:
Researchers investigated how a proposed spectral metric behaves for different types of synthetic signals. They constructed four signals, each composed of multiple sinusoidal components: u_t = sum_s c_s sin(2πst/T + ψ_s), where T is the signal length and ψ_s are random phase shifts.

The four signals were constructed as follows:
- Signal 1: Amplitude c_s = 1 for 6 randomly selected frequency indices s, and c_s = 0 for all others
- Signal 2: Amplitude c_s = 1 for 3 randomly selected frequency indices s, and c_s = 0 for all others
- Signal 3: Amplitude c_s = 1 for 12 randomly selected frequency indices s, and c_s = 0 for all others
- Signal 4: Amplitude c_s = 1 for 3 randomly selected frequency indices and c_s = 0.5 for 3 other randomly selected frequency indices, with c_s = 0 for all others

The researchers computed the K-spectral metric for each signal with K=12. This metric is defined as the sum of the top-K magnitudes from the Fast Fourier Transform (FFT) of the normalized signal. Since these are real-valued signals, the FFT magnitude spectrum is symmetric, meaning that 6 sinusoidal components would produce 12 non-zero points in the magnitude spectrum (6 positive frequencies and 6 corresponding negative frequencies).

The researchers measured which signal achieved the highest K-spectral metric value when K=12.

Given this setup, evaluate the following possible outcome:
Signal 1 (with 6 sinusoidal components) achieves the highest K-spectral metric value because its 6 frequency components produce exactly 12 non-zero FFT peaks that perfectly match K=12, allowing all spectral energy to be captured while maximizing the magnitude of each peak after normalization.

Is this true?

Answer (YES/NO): YES